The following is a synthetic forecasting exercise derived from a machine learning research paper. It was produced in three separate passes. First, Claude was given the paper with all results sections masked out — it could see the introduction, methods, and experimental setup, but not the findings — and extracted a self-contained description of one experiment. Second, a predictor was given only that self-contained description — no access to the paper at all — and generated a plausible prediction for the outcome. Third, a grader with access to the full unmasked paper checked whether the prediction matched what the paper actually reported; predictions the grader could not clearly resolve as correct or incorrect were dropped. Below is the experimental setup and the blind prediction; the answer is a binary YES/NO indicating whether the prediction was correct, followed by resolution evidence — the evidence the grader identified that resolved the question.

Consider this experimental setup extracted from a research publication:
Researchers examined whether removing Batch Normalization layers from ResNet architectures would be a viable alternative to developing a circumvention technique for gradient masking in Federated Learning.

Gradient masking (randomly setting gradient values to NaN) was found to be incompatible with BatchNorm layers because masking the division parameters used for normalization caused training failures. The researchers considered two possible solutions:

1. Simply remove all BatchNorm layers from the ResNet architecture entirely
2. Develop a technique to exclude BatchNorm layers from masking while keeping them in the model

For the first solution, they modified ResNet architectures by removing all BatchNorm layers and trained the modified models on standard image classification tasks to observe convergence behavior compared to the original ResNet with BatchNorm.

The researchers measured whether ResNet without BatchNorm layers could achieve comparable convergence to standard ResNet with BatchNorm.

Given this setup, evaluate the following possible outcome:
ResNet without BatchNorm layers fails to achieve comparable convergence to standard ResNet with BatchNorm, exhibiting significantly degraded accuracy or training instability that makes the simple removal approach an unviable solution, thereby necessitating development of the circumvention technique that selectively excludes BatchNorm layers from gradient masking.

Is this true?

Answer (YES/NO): YES